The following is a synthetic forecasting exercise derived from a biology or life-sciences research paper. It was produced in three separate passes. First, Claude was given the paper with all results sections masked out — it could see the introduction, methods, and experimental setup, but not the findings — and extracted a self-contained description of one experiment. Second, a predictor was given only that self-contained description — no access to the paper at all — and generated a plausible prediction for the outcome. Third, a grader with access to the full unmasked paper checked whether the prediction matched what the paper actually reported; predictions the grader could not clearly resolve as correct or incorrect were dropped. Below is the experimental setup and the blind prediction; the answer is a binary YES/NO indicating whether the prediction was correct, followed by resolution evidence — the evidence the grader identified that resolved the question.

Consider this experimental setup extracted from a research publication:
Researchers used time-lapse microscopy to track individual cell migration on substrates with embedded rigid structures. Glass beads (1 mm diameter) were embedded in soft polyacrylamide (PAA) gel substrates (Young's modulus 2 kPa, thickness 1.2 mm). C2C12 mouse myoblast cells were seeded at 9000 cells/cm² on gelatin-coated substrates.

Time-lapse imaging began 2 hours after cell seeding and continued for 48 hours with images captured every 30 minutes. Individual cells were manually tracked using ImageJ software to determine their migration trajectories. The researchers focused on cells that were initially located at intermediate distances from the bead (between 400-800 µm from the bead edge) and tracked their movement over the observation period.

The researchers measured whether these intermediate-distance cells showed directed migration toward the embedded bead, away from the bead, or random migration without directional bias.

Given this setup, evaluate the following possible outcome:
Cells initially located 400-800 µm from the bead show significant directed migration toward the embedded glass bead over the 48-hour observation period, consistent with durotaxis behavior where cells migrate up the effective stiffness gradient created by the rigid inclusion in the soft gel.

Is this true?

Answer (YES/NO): NO